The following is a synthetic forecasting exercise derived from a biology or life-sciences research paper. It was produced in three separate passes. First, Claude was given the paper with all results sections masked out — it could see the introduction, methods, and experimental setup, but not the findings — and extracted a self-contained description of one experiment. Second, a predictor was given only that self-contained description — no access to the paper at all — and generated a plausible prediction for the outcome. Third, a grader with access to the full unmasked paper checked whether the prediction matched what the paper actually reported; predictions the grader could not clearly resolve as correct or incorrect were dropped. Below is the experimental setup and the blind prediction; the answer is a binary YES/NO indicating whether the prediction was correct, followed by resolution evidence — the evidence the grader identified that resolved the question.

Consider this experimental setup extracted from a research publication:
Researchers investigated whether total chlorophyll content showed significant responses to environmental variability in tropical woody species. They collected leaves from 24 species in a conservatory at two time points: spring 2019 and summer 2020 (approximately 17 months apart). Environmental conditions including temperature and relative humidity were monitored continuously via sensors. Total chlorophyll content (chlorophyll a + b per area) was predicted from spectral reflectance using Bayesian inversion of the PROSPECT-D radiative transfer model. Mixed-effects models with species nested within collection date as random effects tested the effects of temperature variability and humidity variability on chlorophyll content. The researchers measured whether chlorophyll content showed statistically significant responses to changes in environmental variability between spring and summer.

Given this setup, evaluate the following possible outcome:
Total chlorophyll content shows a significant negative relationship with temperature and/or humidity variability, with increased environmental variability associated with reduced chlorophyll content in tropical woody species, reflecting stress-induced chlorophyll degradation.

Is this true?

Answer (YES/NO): NO